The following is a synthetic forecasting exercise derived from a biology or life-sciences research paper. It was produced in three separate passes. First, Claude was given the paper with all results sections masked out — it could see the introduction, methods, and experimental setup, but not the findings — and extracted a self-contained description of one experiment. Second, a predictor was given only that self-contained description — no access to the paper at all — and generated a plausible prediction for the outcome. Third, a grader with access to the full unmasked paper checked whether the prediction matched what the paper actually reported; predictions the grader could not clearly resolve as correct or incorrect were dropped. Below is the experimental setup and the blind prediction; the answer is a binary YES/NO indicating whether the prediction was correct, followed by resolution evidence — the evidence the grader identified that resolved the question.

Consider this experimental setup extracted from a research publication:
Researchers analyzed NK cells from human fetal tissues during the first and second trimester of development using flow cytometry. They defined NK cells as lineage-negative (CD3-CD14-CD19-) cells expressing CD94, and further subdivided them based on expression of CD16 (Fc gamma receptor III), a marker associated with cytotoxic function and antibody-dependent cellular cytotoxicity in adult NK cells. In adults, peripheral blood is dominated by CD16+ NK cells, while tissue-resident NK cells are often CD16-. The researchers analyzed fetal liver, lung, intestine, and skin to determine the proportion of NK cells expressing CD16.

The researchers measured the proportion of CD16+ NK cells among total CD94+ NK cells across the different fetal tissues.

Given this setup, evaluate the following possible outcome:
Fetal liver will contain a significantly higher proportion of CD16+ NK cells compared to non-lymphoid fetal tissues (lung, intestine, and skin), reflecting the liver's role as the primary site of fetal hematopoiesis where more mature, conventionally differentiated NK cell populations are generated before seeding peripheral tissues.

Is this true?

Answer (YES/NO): NO